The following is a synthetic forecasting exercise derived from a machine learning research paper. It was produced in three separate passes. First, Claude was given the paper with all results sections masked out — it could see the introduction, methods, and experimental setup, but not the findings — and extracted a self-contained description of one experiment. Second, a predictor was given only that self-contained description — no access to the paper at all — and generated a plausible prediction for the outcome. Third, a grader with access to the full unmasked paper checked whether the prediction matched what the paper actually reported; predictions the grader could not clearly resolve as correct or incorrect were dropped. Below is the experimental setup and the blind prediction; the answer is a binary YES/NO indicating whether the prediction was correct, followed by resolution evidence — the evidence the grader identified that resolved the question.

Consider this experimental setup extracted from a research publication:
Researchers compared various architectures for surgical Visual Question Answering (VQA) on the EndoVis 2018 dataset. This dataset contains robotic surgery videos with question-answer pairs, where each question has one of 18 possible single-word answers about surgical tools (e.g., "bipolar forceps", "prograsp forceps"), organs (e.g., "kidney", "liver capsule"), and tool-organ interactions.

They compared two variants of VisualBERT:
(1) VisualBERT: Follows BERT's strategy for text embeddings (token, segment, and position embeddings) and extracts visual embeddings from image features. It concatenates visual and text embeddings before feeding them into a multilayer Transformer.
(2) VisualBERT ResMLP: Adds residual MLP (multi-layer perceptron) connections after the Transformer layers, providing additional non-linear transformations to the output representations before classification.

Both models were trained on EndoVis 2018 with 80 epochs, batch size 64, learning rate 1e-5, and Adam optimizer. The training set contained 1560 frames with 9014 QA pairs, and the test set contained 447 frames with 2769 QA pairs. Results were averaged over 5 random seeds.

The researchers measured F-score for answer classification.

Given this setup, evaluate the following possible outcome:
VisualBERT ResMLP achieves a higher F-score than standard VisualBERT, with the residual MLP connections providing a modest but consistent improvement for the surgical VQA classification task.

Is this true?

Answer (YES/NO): YES